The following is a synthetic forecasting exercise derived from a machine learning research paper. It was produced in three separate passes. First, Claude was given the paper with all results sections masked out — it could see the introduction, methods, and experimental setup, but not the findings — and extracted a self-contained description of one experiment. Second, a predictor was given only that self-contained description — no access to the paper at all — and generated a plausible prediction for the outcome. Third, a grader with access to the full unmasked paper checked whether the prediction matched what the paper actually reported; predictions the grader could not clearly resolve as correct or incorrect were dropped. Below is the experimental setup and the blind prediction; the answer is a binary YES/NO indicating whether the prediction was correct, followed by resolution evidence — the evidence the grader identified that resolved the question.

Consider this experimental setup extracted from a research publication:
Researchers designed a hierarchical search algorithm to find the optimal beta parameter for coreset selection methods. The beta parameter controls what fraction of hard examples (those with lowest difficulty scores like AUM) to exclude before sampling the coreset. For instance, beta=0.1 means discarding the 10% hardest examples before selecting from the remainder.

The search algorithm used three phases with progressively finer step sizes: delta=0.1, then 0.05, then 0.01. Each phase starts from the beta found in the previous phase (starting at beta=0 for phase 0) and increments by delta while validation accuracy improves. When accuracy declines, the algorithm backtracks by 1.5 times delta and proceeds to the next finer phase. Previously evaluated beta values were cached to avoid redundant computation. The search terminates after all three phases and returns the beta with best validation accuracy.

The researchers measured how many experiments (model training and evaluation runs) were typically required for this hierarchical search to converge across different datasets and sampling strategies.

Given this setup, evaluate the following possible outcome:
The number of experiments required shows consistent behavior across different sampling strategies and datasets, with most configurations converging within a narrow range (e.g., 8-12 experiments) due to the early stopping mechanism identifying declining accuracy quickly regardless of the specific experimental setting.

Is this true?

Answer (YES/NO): NO